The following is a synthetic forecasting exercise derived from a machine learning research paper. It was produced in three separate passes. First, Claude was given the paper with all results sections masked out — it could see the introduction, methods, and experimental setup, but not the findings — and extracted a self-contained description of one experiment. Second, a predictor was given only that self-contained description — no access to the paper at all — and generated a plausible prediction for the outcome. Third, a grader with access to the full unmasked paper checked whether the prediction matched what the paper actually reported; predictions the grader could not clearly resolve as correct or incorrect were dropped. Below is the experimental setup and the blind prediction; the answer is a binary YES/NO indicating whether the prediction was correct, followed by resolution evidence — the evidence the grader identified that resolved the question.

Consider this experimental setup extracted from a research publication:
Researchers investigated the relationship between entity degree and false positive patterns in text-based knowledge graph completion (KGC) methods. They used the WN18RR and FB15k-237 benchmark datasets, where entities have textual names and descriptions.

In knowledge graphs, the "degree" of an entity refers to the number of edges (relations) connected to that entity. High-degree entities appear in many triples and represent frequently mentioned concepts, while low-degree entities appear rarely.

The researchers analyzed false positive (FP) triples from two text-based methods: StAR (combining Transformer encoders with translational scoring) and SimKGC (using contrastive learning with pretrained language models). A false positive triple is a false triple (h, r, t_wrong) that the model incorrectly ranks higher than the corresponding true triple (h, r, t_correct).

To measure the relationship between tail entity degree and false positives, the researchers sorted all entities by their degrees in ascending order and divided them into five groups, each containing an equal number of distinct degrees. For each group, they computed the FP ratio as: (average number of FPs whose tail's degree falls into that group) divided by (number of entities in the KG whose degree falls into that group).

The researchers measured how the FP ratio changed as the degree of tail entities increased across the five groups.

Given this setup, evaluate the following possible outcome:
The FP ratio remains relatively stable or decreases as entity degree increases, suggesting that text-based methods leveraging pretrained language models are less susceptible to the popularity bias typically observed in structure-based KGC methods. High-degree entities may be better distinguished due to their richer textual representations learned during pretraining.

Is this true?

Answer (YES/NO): NO